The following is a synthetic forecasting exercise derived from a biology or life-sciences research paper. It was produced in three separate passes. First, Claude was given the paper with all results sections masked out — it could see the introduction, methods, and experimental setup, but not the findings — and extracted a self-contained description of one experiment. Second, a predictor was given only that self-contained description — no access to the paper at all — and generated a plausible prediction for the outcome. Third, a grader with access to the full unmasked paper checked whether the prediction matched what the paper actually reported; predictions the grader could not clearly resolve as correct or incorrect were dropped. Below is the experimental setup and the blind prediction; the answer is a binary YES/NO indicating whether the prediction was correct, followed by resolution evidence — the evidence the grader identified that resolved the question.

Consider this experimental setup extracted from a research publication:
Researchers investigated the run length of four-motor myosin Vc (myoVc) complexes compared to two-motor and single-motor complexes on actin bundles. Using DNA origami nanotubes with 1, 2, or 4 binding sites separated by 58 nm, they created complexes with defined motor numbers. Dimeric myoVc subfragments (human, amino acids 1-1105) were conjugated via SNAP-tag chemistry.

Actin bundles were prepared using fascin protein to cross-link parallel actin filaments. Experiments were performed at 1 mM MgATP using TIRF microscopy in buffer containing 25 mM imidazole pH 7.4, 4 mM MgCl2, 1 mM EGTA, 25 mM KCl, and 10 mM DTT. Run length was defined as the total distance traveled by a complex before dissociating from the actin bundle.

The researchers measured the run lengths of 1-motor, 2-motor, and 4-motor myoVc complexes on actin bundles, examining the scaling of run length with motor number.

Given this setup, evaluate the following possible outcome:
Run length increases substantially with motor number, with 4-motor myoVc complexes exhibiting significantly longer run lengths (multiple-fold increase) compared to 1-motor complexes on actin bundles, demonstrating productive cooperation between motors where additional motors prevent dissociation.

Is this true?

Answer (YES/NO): YES